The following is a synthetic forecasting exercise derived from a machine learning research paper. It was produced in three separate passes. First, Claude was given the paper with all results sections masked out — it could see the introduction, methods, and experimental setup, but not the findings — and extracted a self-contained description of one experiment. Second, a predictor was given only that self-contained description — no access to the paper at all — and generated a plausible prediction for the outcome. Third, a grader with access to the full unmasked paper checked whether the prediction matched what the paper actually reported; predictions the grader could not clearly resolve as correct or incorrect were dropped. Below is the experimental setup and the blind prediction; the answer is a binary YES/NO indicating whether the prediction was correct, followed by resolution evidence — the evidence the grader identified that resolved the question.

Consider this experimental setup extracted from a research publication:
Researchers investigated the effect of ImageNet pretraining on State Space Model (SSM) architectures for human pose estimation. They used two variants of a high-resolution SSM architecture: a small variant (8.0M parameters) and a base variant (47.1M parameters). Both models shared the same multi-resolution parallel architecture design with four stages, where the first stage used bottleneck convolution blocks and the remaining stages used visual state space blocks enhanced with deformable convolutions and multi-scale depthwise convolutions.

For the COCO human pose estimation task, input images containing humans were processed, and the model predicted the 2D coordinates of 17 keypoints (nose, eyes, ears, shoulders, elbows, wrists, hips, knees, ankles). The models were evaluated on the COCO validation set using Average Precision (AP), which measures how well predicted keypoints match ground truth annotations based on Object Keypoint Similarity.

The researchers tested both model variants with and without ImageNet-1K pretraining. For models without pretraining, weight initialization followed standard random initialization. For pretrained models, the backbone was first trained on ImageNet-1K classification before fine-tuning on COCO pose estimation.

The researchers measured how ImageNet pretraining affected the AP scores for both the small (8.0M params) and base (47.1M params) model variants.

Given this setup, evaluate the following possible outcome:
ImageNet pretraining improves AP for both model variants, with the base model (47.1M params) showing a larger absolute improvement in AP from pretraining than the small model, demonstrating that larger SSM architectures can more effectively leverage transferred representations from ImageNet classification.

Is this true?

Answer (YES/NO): NO